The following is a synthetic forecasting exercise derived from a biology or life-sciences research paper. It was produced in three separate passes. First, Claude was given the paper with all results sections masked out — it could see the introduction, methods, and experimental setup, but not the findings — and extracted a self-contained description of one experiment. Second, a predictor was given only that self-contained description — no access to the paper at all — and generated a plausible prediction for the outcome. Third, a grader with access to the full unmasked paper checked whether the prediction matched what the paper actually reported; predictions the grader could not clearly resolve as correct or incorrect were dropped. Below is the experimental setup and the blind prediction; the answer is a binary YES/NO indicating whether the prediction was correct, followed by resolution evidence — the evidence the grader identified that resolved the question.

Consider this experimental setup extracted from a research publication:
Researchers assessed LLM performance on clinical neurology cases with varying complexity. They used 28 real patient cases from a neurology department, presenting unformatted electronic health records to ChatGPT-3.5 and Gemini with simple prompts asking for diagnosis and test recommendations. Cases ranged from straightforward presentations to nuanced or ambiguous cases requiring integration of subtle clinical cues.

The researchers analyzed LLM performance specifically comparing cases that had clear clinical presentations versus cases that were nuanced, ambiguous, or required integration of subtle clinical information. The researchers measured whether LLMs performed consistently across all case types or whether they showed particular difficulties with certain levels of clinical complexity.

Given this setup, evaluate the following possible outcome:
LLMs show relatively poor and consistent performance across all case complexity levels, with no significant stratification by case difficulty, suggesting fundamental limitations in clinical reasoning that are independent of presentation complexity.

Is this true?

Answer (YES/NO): NO